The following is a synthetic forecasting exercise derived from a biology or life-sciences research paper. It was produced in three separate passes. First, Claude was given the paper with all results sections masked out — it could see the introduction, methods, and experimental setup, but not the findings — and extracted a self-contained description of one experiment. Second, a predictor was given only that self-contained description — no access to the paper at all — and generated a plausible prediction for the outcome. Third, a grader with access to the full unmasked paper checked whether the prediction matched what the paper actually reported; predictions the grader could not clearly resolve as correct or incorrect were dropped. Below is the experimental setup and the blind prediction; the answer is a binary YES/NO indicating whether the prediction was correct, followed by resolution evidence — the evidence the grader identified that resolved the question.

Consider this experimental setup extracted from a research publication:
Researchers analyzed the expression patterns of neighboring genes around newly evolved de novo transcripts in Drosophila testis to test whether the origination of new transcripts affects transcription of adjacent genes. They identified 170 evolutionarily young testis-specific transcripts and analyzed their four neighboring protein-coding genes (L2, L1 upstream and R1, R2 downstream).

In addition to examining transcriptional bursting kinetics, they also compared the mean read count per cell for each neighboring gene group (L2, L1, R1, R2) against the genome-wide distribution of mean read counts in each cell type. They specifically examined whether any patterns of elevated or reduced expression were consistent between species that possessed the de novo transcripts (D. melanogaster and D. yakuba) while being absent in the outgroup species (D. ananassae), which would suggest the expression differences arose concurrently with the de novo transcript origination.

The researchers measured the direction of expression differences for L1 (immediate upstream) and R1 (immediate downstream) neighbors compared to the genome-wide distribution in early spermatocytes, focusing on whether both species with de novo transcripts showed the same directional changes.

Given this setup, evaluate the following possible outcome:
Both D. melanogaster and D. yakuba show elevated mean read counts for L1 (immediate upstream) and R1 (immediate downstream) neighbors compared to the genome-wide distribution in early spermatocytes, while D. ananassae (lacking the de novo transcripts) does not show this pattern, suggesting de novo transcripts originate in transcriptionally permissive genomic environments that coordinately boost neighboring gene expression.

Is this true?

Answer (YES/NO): NO